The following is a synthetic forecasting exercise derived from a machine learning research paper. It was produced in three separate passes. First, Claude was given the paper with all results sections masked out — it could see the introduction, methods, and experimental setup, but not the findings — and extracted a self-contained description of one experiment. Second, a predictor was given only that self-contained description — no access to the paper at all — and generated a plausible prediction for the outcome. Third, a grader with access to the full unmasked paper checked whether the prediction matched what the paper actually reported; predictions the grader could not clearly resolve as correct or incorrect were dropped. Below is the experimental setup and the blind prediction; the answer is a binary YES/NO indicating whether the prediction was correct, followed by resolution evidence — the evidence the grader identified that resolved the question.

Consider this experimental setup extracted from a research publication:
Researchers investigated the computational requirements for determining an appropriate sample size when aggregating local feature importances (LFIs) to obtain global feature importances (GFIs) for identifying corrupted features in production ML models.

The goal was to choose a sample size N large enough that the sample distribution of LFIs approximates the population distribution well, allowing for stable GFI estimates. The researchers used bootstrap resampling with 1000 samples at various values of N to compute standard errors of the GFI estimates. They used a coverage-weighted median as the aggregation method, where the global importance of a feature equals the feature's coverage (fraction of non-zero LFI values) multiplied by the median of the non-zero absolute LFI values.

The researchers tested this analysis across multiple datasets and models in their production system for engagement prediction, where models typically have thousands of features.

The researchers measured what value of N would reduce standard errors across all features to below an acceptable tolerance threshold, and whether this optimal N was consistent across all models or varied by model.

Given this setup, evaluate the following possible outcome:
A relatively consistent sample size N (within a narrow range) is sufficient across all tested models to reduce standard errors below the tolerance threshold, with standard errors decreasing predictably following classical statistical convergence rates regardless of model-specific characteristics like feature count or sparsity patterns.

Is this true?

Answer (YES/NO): NO